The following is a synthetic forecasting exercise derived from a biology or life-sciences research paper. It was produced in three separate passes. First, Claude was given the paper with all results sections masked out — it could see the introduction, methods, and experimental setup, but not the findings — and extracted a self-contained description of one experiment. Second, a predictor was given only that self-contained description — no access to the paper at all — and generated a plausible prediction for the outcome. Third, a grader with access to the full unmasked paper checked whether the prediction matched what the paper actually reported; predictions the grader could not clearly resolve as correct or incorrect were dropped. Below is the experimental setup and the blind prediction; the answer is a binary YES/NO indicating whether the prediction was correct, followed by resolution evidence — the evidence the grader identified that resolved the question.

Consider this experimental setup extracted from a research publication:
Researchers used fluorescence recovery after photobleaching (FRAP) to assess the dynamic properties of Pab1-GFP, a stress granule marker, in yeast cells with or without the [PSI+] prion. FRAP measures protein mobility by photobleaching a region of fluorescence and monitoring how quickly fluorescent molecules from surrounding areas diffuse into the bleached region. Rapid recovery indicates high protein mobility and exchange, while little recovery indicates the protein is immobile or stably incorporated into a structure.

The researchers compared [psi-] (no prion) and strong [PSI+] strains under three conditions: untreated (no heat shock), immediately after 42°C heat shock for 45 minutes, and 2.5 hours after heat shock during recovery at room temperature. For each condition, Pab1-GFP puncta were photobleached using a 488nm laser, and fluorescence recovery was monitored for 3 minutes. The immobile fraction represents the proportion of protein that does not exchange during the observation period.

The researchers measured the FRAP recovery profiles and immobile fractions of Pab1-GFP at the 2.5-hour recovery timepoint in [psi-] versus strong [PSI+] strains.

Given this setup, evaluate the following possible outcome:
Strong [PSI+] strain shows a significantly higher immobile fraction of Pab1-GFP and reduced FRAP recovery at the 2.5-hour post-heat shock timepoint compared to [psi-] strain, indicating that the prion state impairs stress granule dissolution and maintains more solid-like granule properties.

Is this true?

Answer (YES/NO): YES